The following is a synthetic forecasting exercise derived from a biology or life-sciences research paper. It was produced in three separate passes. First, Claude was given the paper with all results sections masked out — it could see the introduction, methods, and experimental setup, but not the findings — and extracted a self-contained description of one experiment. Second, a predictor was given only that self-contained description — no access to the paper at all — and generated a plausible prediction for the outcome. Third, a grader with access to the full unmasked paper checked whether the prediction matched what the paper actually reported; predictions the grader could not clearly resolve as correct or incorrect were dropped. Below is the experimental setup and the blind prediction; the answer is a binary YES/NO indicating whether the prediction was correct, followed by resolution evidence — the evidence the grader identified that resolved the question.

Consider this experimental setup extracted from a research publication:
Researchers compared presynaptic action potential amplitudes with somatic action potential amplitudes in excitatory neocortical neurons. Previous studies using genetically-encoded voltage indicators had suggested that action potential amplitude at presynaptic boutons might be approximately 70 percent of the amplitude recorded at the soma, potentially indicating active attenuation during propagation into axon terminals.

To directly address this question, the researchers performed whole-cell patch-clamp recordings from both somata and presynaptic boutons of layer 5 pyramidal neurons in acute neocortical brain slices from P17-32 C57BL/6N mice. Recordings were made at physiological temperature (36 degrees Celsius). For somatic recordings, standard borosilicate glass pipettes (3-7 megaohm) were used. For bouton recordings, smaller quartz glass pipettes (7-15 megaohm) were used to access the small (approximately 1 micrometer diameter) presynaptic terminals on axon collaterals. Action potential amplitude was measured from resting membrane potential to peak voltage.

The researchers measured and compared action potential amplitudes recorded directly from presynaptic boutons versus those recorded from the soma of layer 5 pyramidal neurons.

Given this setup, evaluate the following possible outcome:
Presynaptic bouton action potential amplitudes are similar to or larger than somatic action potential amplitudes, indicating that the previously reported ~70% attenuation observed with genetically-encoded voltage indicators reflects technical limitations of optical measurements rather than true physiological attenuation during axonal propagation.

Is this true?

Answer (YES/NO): YES